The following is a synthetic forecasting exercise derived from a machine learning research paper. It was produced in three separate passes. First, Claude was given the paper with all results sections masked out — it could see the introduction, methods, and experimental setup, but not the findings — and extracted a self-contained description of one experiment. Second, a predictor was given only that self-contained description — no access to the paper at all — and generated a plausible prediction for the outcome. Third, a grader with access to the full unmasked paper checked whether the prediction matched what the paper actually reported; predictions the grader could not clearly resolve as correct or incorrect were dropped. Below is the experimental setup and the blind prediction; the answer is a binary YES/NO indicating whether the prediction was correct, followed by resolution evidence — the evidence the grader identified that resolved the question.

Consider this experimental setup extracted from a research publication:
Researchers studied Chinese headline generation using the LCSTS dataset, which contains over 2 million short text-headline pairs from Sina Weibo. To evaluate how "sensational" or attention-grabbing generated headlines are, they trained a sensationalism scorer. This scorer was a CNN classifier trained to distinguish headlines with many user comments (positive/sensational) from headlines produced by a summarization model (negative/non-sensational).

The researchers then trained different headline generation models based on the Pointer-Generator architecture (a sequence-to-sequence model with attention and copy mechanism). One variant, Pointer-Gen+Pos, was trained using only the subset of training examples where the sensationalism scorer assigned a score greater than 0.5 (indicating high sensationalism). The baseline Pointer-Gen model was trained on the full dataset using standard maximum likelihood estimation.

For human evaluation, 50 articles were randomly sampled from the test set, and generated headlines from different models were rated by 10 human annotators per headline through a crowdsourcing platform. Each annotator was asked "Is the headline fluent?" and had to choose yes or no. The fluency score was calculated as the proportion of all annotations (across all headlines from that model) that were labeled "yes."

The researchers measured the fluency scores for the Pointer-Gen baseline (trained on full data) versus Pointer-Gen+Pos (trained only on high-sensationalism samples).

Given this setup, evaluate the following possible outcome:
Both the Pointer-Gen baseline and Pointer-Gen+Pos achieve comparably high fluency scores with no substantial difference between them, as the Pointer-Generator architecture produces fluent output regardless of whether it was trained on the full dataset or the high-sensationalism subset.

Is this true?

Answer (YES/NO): NO